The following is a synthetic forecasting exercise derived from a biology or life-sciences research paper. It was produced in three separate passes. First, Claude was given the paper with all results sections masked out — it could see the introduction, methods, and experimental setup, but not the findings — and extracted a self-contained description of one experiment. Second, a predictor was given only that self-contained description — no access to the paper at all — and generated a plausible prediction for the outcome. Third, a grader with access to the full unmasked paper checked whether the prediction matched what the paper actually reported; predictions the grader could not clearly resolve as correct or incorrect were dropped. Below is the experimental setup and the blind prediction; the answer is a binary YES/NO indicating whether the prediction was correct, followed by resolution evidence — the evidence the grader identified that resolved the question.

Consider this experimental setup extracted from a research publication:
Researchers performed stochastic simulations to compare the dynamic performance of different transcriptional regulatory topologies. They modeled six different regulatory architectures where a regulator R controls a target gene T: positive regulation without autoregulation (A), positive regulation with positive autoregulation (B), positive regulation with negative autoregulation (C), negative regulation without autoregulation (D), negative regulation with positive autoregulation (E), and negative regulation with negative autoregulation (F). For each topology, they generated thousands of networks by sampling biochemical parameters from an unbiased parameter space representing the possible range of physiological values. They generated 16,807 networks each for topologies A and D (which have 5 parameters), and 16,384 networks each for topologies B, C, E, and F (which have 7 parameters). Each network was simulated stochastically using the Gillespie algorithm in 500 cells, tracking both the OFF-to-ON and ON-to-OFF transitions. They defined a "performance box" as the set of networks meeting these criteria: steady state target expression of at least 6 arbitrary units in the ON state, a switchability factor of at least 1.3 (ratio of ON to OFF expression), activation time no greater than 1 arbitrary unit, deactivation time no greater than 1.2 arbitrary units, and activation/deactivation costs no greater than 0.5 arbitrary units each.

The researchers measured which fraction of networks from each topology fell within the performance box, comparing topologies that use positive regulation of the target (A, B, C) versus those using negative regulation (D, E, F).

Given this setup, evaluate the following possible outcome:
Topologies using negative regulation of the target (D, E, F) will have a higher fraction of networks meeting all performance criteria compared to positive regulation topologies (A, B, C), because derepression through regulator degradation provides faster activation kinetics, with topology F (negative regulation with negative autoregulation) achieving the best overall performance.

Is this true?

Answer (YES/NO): NO